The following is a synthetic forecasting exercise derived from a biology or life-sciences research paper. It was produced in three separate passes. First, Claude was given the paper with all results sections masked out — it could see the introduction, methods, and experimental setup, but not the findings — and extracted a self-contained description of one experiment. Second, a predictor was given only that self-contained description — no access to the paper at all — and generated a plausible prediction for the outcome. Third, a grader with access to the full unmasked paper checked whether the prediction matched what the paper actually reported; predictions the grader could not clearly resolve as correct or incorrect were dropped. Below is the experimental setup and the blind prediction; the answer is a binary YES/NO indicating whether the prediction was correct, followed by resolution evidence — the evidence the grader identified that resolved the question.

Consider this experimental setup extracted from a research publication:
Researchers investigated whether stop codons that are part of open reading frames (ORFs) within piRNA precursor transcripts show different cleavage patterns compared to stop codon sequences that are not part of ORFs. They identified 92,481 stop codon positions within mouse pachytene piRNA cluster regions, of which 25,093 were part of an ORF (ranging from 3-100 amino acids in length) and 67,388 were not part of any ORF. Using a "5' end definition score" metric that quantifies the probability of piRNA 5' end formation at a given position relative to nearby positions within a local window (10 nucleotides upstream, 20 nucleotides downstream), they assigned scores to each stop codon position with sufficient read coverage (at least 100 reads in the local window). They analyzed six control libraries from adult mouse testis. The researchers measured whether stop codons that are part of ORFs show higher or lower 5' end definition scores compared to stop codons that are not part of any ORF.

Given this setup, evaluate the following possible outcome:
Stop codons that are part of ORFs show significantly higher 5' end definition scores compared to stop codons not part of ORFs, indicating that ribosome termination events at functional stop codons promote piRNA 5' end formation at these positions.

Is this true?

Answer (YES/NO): NO